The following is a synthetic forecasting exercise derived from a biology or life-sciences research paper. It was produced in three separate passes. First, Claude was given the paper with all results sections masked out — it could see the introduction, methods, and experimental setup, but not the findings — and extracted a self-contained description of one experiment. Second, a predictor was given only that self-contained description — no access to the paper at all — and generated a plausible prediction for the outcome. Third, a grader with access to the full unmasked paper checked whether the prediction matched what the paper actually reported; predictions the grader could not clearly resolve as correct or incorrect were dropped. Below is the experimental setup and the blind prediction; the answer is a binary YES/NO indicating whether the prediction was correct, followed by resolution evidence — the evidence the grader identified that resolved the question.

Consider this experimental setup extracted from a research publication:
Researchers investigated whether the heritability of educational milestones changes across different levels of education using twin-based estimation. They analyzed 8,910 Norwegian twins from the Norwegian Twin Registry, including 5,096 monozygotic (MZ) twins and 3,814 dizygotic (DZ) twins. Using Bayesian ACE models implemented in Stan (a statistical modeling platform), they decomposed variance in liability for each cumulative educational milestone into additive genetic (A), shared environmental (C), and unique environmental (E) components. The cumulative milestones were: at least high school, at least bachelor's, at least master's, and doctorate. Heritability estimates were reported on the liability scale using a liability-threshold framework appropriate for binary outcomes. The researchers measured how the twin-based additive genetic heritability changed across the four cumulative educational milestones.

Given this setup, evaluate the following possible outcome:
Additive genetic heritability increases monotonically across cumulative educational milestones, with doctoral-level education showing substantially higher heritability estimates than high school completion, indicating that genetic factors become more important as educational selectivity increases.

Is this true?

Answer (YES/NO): NO